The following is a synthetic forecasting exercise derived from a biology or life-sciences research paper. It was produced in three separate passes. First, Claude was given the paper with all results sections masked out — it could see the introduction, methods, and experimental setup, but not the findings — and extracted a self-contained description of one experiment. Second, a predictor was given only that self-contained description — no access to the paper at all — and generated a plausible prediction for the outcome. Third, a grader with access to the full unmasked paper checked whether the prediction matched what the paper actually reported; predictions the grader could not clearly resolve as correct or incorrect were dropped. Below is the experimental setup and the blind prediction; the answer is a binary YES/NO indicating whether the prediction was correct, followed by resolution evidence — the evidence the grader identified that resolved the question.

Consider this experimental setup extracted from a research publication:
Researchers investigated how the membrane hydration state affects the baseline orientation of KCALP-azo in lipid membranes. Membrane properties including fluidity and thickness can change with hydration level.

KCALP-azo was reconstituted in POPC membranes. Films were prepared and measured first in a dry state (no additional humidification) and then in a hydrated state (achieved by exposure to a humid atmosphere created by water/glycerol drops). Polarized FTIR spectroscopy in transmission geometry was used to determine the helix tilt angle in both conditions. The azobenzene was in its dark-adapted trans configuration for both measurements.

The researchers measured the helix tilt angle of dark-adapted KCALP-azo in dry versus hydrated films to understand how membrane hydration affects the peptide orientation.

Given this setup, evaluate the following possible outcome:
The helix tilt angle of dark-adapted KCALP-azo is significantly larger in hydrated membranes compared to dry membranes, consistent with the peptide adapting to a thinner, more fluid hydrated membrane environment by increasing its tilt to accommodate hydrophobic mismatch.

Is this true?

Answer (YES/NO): NO